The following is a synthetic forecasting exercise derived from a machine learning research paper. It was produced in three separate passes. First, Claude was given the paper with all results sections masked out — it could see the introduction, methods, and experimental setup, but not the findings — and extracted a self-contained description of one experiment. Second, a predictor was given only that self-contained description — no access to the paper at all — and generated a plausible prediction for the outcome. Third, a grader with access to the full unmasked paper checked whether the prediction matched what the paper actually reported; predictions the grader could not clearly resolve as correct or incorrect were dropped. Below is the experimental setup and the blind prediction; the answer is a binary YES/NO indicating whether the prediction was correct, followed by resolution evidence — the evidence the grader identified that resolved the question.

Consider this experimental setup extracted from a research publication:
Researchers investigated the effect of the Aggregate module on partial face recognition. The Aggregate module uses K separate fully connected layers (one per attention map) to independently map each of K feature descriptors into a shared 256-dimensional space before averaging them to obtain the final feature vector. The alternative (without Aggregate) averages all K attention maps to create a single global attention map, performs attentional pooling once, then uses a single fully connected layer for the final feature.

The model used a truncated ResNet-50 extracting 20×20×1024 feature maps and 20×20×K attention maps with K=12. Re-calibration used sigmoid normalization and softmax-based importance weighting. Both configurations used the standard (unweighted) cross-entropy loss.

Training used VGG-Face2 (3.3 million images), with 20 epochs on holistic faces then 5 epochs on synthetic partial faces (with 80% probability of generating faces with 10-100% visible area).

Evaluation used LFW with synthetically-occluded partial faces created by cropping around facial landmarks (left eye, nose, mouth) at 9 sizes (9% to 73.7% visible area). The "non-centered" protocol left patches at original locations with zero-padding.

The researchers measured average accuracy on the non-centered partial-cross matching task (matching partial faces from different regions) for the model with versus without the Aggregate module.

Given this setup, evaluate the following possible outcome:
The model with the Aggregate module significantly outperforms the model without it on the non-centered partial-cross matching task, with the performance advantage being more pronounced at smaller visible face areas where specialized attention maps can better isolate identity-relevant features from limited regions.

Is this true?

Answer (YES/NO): NO